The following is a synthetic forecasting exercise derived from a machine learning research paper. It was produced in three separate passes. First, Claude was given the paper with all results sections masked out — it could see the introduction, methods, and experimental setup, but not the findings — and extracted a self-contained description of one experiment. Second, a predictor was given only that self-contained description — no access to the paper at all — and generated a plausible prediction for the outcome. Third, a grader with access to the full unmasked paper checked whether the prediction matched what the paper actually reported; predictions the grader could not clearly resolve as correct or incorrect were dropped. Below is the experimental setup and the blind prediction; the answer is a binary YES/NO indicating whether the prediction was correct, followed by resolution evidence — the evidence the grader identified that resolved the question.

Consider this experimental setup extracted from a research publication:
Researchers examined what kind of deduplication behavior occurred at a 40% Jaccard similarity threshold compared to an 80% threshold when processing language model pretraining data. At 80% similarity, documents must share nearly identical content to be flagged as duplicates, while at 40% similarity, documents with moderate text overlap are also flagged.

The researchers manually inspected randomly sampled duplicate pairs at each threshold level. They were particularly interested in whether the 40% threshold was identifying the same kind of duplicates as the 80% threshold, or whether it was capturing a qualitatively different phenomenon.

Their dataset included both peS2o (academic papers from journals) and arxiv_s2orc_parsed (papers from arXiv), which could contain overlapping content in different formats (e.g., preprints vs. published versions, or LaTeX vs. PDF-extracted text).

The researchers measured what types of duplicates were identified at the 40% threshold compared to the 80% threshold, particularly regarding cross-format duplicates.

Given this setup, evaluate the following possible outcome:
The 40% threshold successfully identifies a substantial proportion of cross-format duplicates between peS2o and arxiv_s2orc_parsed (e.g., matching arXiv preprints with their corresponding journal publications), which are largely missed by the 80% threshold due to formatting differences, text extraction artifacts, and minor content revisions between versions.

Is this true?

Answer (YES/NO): YES